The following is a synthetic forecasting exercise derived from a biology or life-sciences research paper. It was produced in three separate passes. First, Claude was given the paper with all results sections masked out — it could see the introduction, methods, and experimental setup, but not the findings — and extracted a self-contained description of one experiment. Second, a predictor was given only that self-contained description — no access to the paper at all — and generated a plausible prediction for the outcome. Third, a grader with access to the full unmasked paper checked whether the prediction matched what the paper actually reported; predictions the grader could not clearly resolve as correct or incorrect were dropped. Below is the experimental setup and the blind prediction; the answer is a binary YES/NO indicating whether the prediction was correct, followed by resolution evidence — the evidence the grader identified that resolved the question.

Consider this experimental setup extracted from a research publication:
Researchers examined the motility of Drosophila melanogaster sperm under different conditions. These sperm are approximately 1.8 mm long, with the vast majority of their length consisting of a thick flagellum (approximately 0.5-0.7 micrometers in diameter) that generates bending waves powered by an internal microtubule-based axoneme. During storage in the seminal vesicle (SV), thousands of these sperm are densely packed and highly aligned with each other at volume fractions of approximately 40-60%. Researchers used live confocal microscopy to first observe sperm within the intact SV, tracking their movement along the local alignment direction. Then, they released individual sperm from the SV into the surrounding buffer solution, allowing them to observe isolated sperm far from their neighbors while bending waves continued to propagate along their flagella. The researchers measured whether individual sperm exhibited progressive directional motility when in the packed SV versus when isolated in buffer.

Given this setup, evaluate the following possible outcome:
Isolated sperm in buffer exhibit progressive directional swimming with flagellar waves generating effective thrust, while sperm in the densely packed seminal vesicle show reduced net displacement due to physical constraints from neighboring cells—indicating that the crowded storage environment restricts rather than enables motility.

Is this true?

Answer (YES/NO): NO